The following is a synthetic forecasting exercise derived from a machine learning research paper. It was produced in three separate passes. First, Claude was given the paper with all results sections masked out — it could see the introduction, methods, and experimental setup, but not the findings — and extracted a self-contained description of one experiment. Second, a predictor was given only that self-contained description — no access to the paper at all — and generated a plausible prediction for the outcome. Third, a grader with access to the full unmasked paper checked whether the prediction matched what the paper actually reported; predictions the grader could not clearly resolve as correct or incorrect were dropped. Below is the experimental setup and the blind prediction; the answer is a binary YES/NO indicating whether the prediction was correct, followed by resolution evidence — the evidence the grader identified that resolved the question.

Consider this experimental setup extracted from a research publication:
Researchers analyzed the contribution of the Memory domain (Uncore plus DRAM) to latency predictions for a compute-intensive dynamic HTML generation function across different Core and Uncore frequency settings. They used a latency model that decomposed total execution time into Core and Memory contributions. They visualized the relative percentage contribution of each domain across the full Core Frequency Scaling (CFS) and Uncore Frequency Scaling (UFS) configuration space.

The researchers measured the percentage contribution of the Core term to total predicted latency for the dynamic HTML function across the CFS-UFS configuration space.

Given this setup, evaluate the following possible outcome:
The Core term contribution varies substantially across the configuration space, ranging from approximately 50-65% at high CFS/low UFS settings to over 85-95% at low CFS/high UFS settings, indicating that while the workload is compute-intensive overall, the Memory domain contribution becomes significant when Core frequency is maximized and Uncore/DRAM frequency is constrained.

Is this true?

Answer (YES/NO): NO